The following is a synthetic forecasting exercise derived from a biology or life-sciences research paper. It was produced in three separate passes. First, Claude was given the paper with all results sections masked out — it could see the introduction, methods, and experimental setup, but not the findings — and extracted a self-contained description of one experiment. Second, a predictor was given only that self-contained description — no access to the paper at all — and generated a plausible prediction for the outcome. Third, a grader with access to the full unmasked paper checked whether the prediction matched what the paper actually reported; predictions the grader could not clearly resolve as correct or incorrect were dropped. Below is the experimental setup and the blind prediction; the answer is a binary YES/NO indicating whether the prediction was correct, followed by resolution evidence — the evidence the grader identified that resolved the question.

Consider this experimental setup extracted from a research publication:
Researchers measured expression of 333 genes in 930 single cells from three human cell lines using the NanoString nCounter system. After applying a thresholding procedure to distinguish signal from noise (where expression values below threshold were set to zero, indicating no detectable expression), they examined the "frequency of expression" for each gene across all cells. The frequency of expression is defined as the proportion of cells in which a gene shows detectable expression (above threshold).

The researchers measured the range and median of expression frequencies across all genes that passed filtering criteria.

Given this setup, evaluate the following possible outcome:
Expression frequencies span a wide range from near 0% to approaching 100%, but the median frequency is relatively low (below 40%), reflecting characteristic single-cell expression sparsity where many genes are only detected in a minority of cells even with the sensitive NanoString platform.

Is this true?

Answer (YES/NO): NO